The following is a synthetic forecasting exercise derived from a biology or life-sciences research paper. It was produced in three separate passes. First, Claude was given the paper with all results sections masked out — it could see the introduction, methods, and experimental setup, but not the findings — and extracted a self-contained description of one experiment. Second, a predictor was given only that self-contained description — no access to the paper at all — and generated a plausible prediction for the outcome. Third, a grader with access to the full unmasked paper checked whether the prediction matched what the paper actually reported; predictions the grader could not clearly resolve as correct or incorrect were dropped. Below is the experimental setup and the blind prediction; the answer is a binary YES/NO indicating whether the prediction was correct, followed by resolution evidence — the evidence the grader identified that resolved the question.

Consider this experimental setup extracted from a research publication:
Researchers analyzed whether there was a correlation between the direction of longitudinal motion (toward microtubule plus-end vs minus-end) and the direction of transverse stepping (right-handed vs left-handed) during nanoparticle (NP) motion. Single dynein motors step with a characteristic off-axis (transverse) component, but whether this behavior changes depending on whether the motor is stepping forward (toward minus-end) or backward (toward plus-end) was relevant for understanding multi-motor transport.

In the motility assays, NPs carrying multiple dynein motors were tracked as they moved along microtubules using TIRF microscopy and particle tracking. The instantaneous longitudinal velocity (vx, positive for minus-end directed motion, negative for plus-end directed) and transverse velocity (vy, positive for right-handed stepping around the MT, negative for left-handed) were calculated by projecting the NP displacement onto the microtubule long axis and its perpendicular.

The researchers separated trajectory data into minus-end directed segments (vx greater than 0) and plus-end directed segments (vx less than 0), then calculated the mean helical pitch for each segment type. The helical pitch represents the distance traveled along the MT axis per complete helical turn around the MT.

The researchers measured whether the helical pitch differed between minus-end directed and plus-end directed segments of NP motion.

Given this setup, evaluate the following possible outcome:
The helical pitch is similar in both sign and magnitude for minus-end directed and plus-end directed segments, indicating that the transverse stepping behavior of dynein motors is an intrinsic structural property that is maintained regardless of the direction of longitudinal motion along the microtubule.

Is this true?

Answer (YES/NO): NO